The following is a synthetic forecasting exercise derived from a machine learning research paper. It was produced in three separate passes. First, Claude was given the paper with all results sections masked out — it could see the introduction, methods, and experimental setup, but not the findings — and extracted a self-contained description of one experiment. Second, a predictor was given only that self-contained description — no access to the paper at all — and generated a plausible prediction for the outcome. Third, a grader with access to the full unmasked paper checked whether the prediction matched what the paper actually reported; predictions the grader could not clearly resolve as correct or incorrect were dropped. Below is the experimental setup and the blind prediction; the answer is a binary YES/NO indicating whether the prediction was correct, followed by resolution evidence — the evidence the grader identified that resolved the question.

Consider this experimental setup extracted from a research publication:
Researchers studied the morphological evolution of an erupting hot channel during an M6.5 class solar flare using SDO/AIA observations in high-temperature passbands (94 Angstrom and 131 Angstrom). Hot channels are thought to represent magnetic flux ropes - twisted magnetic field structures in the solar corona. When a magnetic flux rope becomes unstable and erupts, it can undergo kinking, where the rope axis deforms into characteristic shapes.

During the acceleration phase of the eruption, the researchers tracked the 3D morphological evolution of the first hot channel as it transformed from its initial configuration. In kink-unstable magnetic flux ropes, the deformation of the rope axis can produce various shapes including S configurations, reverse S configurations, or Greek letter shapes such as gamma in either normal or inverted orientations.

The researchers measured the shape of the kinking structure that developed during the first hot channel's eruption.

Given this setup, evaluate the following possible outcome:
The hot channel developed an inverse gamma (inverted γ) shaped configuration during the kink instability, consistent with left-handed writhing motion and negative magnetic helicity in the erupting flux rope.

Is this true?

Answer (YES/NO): YES